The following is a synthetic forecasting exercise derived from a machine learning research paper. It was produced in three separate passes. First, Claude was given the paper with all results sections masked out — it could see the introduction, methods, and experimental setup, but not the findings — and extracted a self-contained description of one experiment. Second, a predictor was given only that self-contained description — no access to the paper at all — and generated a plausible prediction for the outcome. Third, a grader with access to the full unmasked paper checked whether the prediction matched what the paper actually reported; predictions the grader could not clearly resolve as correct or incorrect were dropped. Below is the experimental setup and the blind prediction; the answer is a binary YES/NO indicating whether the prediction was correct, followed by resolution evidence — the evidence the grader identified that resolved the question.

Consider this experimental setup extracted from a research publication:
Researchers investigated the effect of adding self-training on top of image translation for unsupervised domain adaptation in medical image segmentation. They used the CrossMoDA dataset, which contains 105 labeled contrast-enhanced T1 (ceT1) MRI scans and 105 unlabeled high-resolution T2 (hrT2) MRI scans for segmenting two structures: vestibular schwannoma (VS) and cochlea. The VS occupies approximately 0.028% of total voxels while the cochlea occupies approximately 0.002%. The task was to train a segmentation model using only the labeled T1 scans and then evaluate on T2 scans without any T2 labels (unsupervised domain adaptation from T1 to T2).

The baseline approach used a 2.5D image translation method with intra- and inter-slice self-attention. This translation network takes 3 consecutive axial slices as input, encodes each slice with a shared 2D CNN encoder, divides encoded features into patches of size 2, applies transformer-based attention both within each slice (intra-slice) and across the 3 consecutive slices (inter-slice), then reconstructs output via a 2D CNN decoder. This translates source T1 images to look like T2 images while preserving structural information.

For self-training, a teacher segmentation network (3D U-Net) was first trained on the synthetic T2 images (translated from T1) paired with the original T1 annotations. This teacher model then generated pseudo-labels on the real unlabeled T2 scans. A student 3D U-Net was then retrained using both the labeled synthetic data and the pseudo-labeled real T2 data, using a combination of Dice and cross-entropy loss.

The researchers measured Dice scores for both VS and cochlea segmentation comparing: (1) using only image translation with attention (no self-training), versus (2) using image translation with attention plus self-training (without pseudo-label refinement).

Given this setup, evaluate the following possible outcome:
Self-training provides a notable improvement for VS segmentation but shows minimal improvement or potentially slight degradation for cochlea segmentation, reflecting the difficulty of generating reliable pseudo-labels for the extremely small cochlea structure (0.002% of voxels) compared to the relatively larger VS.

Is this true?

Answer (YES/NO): YES